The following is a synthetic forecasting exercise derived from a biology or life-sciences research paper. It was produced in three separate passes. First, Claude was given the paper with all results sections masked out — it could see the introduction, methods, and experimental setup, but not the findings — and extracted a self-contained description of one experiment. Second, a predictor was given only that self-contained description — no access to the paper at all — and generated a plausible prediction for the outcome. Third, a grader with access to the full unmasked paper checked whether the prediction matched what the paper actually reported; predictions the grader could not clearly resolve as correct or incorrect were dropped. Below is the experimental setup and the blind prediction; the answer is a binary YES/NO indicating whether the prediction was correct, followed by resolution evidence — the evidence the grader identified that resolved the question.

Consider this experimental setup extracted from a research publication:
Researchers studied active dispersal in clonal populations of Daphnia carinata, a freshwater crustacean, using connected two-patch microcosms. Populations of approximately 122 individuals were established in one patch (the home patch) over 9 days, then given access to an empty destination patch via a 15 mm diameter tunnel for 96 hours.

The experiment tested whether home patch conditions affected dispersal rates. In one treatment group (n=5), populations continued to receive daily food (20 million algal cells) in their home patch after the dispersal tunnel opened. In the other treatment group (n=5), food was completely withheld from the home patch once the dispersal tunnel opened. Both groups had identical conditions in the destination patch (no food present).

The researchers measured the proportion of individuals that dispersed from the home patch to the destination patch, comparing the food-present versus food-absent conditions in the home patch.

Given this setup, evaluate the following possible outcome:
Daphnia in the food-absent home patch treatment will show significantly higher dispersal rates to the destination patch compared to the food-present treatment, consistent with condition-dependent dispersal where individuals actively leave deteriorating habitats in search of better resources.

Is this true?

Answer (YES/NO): YES